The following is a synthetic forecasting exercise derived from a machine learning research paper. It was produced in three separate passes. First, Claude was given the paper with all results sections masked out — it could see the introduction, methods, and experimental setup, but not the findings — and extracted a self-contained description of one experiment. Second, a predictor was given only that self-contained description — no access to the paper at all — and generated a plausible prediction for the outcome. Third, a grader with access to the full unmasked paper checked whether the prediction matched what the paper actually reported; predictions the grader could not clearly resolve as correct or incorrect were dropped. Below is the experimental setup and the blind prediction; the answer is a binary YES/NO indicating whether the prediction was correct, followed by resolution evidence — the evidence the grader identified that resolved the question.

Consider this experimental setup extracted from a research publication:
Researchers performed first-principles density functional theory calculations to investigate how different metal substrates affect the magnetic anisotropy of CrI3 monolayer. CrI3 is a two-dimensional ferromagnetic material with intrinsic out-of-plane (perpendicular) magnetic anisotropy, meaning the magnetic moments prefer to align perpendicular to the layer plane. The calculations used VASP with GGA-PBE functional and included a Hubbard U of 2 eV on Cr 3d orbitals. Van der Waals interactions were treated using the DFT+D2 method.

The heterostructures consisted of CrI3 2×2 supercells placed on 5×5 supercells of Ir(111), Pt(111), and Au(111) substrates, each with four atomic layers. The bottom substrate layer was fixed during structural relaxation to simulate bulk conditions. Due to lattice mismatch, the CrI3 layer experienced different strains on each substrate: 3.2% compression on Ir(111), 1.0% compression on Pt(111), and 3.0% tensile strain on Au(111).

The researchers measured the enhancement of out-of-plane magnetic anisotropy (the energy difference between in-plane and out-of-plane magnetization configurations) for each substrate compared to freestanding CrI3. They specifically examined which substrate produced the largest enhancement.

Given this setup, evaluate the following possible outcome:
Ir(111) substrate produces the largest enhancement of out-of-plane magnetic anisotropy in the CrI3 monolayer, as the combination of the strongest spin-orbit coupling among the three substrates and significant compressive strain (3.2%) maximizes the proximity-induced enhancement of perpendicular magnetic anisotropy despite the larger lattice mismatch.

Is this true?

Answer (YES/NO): YES